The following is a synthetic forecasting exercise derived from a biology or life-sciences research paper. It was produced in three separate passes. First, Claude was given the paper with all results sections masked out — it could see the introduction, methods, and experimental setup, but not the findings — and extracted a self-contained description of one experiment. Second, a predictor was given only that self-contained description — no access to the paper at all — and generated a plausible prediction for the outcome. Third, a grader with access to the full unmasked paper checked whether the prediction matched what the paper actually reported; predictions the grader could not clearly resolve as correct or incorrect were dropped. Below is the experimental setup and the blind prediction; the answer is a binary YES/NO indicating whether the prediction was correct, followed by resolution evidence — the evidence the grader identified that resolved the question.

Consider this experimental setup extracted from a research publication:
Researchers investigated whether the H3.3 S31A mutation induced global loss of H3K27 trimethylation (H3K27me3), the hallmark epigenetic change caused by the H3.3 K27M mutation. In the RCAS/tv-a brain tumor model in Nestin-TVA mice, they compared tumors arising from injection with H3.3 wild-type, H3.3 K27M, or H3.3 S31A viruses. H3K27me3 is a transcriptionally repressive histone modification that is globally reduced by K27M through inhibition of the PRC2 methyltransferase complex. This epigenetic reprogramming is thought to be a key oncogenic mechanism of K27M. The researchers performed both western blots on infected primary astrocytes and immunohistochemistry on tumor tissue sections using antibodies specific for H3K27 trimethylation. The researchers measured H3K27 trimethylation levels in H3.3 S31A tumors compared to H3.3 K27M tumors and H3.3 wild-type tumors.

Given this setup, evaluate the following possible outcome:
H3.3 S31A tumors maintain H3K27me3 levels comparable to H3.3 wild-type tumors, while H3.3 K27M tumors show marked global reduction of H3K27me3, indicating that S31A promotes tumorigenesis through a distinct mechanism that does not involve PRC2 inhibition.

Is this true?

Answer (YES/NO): YES